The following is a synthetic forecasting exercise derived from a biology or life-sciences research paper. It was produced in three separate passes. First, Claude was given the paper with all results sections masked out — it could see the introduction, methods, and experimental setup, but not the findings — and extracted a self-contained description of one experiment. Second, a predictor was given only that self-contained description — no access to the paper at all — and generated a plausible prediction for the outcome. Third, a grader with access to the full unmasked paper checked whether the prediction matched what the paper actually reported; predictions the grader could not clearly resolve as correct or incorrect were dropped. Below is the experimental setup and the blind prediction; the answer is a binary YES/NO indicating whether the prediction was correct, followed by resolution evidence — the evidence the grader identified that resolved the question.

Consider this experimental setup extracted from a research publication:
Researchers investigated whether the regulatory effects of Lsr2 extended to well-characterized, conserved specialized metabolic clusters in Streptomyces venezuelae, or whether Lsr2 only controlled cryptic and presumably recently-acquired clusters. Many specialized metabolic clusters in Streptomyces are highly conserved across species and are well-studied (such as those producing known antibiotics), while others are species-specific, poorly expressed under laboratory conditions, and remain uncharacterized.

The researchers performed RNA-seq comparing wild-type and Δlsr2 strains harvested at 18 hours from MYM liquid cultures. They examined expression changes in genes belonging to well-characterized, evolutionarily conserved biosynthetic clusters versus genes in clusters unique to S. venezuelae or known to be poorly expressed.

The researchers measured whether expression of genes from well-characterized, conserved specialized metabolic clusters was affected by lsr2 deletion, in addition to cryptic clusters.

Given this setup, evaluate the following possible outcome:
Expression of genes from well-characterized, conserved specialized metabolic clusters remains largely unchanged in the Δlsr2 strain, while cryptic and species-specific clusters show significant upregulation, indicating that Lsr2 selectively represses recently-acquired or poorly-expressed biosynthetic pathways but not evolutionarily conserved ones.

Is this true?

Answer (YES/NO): NO